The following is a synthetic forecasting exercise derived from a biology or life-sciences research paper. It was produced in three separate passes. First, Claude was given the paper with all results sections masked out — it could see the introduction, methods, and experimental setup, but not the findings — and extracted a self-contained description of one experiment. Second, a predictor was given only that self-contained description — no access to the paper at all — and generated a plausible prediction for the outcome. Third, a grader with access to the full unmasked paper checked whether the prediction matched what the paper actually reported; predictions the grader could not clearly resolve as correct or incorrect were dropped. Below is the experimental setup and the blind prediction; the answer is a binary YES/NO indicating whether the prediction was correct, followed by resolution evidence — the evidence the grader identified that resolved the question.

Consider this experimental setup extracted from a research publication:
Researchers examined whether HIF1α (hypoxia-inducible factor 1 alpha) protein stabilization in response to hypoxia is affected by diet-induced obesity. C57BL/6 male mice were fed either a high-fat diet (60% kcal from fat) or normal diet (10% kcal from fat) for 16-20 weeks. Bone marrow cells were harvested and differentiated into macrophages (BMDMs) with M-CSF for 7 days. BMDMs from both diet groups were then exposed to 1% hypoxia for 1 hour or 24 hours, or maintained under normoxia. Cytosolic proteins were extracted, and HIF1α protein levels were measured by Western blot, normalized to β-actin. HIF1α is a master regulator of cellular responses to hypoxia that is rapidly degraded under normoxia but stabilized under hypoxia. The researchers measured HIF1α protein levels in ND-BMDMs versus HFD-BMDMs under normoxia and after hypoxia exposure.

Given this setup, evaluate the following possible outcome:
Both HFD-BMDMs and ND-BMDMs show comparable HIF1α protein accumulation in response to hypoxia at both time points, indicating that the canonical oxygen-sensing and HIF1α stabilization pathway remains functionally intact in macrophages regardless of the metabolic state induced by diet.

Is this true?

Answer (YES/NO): YES